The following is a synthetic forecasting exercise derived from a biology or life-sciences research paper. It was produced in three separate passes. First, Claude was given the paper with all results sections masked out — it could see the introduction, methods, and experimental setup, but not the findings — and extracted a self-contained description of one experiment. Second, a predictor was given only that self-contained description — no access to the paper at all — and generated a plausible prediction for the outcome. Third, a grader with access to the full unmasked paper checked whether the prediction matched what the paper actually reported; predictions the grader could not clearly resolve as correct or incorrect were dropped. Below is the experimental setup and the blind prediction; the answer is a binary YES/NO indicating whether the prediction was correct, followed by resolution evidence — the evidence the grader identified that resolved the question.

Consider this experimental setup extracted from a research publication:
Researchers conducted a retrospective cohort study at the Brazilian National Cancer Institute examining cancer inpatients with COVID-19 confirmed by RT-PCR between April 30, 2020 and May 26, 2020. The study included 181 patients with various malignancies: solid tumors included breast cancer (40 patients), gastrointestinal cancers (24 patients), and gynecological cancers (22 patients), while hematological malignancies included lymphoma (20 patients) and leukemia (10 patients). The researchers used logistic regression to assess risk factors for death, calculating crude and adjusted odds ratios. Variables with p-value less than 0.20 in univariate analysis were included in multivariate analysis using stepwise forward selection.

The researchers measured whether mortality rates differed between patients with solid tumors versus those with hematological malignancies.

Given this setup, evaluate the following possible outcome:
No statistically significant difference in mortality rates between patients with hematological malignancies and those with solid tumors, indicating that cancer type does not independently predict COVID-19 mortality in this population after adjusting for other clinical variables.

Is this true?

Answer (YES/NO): NO